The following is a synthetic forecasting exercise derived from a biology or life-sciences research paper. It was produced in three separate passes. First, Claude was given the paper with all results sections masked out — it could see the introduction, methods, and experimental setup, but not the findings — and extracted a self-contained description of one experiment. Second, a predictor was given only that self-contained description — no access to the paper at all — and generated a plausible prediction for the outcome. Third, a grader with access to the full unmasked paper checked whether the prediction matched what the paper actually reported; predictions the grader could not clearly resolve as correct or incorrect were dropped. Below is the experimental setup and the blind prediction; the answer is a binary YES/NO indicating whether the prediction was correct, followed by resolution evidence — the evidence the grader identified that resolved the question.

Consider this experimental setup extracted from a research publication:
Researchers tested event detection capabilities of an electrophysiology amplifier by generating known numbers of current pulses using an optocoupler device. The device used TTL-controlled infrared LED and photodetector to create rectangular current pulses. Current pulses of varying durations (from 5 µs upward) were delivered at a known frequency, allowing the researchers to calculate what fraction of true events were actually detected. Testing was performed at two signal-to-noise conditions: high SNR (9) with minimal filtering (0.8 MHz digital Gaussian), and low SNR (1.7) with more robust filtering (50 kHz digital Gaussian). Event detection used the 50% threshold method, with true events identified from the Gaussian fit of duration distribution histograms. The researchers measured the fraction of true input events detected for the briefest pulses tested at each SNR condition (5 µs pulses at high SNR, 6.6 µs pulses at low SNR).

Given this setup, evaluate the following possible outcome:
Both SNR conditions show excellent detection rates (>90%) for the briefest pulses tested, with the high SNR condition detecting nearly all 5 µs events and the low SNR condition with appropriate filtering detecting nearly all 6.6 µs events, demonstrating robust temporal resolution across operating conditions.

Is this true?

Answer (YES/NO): NO